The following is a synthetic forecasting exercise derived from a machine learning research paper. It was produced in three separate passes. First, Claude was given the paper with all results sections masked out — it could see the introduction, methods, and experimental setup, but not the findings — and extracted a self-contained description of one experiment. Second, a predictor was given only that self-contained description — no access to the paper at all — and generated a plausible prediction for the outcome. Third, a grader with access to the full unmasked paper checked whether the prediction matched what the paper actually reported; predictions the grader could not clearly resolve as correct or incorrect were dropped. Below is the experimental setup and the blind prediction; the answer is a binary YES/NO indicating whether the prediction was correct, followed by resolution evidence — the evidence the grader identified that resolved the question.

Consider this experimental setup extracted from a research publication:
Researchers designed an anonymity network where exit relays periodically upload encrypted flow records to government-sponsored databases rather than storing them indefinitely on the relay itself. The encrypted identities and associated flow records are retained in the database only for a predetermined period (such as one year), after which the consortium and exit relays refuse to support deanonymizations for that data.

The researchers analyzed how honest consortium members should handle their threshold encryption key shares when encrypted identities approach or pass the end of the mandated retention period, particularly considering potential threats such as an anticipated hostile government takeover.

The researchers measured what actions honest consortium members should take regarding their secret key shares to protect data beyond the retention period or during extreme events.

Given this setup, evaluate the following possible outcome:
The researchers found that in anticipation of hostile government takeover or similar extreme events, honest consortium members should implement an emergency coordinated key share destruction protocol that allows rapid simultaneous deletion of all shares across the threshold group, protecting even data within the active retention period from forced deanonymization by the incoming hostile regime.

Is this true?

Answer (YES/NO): NO